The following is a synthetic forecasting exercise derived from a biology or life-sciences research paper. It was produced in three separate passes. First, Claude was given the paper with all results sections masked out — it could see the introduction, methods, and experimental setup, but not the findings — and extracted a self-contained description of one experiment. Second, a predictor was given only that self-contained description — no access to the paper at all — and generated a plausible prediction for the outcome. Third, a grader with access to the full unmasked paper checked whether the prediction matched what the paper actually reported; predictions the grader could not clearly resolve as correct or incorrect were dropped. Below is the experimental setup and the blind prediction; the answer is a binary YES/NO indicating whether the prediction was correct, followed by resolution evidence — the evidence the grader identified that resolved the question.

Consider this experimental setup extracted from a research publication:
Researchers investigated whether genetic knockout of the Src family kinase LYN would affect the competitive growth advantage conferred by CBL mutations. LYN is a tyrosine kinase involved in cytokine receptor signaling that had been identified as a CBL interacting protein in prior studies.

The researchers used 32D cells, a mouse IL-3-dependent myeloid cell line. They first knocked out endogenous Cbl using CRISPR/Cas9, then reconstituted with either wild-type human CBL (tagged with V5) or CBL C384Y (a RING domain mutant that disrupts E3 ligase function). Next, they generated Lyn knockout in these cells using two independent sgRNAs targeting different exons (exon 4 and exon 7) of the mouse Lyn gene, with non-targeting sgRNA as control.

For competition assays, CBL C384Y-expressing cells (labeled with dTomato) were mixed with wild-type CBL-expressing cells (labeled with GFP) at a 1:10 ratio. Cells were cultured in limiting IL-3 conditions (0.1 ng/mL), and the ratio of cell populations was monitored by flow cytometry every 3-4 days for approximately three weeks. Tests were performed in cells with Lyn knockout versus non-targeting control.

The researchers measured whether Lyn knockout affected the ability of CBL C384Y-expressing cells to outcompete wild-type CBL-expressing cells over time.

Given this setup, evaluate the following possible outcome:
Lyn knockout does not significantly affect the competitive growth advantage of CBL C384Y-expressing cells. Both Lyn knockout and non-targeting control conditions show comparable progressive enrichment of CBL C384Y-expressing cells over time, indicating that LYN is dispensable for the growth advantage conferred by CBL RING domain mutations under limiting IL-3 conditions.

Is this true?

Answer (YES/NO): NO